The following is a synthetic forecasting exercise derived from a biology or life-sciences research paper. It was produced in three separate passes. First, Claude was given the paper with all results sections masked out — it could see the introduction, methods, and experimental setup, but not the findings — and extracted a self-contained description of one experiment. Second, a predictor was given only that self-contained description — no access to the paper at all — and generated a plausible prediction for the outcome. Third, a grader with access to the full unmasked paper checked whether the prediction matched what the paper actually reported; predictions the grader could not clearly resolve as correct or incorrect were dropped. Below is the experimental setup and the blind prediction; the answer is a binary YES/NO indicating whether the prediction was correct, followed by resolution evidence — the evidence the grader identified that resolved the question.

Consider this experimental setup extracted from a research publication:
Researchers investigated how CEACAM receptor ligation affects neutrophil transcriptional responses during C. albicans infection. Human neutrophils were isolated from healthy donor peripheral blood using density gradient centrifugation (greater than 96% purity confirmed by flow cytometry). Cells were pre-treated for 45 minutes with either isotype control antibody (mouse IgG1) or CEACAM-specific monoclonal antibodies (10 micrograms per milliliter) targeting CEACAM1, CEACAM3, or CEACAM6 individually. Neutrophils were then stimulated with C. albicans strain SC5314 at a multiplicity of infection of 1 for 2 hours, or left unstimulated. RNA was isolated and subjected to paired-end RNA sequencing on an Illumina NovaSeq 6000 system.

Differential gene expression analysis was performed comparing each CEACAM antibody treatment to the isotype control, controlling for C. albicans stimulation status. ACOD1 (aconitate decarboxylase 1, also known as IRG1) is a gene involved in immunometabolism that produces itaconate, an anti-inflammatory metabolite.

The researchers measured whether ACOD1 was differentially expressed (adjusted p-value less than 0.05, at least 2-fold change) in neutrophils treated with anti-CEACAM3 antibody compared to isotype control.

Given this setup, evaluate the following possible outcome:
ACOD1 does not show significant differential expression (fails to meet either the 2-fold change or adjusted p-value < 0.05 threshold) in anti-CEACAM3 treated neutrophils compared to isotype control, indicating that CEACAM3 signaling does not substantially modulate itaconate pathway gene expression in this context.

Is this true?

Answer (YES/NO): YES